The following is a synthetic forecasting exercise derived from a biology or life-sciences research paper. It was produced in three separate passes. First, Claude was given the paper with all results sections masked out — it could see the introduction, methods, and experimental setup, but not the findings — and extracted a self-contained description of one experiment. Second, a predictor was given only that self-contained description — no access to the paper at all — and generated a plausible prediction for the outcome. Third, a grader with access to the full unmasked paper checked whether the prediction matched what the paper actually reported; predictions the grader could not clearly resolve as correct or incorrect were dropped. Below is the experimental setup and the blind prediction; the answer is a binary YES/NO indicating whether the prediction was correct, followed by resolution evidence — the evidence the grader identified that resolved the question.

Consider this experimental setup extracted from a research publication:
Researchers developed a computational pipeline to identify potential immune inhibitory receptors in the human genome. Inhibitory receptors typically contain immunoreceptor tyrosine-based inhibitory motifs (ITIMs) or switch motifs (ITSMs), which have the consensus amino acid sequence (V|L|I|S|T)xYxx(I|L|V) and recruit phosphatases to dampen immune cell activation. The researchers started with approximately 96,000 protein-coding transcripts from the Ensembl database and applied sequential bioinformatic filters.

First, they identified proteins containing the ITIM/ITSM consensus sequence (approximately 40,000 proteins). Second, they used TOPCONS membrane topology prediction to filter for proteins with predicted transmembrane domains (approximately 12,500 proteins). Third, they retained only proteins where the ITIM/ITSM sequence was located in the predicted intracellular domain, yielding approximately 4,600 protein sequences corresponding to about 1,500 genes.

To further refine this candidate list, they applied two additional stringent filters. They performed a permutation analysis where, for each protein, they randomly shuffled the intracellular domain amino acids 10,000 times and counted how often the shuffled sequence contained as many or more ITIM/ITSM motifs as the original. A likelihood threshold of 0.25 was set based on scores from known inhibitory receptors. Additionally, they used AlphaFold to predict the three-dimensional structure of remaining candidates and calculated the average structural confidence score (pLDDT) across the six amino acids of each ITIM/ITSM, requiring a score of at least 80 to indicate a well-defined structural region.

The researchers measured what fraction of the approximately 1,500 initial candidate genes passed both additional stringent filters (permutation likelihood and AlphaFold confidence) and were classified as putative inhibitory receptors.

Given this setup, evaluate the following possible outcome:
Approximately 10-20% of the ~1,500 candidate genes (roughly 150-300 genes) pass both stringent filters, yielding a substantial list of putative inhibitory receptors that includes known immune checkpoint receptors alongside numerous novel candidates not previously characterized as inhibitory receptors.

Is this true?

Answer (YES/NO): NO